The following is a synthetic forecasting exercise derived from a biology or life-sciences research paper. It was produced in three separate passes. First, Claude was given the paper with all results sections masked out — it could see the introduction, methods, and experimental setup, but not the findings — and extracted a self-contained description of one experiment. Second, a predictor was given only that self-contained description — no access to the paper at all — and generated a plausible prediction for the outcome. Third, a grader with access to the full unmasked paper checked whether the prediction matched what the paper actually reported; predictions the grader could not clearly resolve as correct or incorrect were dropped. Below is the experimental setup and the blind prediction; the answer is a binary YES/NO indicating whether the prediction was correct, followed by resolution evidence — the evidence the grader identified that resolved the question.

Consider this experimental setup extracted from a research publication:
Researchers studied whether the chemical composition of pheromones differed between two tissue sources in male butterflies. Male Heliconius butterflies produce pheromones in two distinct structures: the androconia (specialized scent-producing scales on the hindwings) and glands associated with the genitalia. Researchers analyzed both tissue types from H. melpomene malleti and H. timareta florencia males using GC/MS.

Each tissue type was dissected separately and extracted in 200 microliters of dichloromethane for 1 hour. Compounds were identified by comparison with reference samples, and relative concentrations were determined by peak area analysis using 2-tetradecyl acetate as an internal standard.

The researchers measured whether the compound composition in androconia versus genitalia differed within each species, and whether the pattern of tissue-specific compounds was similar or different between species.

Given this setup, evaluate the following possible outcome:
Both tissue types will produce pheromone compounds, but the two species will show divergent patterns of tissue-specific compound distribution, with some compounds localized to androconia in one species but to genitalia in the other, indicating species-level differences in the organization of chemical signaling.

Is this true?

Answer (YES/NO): YES